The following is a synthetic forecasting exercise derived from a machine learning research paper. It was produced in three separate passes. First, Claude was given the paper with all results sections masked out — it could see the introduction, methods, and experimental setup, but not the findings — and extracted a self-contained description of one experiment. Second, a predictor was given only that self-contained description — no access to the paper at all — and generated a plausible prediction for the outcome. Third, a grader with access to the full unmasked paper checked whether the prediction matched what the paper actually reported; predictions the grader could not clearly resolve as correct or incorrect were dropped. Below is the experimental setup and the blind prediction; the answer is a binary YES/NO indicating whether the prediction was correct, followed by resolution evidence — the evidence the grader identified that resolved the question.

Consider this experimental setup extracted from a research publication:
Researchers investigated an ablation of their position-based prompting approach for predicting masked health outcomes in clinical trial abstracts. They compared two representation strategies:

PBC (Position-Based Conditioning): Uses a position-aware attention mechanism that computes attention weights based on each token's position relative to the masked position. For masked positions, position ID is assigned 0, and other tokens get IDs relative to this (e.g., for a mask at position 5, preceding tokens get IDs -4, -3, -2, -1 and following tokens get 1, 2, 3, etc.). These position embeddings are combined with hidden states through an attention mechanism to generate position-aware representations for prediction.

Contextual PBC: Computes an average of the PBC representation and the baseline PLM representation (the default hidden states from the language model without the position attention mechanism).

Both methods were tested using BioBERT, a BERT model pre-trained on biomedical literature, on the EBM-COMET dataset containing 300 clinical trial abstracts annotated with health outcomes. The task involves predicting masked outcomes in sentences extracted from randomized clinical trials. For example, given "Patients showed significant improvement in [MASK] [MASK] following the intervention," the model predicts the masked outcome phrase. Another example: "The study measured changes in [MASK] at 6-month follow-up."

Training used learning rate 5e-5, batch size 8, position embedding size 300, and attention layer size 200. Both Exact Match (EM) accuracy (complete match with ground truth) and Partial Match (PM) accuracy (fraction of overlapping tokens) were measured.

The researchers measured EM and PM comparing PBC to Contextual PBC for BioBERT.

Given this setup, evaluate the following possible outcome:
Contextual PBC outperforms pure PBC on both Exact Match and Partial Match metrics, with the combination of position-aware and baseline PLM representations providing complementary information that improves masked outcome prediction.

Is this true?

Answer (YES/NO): YES